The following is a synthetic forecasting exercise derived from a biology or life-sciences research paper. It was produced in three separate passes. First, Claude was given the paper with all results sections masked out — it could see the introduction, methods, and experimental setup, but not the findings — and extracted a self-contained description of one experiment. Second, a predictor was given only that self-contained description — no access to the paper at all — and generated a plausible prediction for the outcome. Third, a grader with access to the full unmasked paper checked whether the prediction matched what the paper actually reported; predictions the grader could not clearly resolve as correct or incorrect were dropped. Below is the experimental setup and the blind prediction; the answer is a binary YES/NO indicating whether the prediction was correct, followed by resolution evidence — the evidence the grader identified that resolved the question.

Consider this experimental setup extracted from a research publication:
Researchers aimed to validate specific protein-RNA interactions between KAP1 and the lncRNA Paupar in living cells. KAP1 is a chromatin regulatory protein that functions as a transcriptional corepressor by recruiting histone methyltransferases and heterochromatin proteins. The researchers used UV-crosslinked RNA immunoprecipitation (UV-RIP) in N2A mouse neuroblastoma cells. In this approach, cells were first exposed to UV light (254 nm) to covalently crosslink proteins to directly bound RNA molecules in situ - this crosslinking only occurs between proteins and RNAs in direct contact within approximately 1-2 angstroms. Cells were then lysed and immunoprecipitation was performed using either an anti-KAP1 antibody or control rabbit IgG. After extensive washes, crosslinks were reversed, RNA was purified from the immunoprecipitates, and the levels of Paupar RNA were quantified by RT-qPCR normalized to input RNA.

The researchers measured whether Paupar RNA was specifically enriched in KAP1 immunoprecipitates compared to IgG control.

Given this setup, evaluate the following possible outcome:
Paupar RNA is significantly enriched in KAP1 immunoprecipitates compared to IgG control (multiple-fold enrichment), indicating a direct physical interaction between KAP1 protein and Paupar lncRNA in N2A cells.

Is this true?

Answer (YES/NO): YES